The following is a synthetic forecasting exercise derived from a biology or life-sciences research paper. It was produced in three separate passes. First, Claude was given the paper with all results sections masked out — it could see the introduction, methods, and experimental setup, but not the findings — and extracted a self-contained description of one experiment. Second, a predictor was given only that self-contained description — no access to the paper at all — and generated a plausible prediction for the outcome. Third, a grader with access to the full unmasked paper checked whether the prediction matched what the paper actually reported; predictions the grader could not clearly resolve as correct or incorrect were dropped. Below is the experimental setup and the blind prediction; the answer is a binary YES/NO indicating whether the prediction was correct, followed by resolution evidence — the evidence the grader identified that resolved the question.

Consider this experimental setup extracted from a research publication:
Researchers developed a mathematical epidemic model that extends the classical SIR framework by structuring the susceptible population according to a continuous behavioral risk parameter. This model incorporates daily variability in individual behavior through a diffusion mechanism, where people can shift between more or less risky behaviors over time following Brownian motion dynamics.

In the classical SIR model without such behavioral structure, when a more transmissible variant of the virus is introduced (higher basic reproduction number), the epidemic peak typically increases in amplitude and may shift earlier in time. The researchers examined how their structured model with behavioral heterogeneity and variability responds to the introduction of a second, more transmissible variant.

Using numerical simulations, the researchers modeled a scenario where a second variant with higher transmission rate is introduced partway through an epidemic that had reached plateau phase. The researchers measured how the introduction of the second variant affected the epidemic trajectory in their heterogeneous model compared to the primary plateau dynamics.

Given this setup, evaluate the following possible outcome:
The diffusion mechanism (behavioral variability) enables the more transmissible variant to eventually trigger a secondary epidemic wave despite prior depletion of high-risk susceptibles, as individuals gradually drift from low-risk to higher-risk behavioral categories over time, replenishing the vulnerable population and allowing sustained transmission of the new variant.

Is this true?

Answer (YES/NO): YES